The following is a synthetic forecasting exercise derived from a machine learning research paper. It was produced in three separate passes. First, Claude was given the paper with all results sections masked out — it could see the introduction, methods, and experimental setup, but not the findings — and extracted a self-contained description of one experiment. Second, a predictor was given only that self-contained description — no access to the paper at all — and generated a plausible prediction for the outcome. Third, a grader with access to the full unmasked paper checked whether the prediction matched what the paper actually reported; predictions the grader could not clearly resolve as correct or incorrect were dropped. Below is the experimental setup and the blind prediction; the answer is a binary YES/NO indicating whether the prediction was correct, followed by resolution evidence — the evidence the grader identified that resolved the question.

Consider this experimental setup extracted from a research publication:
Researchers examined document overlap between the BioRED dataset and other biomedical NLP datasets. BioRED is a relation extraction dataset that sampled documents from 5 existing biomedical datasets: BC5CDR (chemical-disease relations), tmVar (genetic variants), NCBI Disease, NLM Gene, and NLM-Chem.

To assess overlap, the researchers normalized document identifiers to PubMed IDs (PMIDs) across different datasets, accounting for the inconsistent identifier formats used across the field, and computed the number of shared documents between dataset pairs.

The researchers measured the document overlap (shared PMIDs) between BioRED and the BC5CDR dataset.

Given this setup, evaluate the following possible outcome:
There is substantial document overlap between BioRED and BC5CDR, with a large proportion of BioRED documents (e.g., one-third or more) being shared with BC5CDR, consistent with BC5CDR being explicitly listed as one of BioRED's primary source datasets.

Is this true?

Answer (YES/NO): YES